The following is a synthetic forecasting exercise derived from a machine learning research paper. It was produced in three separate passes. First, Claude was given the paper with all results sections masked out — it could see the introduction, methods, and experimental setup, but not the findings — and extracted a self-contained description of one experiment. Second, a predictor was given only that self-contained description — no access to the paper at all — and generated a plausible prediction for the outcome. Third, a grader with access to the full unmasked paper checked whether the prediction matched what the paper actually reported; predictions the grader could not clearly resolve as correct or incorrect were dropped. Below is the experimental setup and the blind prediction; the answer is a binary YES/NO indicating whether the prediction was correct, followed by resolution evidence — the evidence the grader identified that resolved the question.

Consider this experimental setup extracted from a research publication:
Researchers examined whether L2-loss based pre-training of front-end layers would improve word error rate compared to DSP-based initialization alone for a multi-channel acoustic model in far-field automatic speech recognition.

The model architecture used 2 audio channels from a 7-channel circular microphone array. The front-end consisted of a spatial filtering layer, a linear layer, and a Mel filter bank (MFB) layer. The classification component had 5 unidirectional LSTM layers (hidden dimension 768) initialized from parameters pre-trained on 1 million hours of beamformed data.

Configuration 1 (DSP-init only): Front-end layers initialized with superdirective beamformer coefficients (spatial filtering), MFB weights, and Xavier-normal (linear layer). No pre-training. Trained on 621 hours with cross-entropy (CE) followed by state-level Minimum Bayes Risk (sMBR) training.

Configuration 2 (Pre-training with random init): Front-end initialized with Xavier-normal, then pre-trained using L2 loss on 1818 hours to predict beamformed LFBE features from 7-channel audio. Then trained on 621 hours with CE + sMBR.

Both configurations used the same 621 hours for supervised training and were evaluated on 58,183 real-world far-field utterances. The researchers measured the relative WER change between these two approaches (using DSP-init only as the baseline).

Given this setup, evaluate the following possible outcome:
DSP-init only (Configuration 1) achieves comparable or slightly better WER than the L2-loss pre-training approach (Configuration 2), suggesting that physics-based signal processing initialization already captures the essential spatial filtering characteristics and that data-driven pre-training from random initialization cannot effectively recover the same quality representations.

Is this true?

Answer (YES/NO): NO